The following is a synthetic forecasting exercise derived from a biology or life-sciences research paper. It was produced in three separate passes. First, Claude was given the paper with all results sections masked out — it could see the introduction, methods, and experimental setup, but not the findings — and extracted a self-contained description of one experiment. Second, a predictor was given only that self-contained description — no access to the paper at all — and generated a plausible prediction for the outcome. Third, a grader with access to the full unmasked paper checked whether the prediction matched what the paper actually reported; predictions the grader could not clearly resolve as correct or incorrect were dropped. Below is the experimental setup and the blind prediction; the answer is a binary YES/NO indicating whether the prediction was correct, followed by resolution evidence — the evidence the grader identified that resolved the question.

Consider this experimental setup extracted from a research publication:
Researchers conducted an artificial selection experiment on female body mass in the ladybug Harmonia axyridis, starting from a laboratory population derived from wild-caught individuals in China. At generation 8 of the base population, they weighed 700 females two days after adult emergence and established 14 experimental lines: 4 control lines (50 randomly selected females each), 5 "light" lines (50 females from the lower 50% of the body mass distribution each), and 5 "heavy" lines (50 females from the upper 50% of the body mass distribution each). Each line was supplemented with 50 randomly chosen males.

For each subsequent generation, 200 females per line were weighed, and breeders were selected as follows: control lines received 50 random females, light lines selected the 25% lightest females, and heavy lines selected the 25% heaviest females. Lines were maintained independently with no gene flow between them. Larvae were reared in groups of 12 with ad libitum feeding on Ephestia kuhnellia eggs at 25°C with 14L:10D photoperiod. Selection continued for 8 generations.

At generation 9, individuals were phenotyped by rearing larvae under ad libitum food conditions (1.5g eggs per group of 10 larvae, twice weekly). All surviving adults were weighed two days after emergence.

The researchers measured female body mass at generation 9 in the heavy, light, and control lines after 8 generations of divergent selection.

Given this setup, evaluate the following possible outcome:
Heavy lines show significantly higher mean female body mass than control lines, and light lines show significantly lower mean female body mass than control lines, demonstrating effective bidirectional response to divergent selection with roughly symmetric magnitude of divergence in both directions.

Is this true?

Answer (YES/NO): NO